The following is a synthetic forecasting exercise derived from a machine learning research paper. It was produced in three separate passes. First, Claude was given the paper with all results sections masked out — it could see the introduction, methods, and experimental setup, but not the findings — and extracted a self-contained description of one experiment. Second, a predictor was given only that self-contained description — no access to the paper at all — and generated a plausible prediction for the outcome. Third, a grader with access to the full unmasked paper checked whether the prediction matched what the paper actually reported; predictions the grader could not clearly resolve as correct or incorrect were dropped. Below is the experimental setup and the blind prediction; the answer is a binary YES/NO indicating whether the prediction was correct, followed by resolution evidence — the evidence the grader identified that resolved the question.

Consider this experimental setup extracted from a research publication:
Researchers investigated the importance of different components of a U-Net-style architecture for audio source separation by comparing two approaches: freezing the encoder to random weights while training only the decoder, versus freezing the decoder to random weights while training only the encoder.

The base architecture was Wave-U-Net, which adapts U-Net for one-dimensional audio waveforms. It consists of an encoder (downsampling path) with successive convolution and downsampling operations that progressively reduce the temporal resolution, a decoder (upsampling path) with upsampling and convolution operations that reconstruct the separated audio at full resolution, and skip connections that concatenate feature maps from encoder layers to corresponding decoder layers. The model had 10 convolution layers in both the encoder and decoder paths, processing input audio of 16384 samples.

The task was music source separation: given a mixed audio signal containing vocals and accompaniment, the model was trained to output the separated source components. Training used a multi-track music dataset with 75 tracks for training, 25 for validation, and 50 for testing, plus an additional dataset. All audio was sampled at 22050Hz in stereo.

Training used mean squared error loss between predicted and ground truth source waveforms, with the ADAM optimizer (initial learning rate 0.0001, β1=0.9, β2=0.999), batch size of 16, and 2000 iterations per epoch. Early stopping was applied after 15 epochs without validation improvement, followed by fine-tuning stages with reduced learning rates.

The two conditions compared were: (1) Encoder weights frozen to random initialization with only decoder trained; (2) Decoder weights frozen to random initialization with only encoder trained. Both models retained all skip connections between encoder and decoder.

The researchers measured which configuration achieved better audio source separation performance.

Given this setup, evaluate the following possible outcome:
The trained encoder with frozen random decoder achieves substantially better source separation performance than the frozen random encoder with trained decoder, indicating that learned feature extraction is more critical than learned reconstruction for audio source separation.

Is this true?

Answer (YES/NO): NO